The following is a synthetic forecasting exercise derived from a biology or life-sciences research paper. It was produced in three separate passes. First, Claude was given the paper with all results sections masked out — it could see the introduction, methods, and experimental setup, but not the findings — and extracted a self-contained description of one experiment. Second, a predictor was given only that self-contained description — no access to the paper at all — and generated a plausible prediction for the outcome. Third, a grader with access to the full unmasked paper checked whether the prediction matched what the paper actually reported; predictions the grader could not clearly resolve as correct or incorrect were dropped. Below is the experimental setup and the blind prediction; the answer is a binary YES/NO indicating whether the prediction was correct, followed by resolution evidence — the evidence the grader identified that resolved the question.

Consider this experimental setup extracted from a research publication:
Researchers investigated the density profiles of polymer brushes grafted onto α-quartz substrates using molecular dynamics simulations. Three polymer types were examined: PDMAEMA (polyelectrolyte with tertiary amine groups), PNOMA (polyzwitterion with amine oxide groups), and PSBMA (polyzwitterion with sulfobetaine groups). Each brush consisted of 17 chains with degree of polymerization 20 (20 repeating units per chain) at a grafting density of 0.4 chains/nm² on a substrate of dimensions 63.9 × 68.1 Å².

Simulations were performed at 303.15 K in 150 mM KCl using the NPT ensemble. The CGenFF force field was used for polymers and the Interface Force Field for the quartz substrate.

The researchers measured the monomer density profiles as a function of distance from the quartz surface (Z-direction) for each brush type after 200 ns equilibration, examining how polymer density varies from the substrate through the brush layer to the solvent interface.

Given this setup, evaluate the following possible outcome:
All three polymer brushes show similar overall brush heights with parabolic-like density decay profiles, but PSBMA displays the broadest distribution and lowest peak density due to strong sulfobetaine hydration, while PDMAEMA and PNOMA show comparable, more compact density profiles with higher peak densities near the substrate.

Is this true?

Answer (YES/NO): NO